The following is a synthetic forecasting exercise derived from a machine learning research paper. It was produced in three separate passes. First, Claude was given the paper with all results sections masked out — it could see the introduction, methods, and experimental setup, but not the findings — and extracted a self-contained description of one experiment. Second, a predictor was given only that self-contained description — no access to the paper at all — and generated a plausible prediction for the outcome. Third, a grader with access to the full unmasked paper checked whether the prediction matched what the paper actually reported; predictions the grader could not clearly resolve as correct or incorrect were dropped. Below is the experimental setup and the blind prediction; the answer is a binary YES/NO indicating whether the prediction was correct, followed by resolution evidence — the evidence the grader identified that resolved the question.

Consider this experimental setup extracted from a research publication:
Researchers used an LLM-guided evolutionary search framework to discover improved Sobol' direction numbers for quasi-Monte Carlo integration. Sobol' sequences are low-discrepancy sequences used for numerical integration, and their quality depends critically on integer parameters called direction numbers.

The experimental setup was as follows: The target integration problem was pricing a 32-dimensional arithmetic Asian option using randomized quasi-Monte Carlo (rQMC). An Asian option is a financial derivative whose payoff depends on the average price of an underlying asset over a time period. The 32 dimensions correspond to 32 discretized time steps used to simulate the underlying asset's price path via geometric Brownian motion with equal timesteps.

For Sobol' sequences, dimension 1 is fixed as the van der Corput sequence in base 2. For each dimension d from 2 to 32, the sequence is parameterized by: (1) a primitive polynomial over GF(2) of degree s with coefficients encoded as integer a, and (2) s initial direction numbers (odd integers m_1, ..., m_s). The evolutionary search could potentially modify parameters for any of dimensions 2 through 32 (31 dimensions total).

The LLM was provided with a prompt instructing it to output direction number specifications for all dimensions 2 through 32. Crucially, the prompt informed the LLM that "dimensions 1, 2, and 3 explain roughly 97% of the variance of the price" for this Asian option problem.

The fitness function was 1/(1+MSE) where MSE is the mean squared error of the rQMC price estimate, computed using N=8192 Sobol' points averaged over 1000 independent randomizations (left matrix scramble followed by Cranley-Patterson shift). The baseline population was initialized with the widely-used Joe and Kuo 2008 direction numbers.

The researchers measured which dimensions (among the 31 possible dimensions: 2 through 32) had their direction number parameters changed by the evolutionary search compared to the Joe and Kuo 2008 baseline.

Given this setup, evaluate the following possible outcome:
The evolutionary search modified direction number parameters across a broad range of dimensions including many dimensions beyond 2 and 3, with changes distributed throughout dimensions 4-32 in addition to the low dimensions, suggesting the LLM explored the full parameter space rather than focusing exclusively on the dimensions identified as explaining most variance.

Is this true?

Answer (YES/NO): NO